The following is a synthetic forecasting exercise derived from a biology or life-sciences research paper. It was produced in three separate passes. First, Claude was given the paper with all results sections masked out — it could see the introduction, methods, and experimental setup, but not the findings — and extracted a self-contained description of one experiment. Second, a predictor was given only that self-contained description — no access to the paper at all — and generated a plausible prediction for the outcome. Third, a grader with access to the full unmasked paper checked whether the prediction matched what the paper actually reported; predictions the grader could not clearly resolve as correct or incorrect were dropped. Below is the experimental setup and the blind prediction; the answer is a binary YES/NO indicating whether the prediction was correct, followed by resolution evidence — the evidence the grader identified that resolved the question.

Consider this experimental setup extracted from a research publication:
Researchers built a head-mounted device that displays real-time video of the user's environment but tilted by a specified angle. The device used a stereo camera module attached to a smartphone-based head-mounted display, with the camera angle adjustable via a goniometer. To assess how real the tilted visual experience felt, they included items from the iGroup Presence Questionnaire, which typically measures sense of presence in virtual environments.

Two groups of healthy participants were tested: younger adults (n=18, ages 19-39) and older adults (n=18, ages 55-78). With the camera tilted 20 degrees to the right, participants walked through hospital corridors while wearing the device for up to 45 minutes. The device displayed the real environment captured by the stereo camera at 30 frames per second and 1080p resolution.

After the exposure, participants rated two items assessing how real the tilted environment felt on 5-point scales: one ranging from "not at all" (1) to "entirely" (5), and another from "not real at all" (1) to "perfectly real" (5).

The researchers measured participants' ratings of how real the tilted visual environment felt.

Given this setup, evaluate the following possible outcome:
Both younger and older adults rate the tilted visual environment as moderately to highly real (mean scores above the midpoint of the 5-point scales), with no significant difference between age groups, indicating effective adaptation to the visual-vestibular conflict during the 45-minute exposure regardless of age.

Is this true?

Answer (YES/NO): NO